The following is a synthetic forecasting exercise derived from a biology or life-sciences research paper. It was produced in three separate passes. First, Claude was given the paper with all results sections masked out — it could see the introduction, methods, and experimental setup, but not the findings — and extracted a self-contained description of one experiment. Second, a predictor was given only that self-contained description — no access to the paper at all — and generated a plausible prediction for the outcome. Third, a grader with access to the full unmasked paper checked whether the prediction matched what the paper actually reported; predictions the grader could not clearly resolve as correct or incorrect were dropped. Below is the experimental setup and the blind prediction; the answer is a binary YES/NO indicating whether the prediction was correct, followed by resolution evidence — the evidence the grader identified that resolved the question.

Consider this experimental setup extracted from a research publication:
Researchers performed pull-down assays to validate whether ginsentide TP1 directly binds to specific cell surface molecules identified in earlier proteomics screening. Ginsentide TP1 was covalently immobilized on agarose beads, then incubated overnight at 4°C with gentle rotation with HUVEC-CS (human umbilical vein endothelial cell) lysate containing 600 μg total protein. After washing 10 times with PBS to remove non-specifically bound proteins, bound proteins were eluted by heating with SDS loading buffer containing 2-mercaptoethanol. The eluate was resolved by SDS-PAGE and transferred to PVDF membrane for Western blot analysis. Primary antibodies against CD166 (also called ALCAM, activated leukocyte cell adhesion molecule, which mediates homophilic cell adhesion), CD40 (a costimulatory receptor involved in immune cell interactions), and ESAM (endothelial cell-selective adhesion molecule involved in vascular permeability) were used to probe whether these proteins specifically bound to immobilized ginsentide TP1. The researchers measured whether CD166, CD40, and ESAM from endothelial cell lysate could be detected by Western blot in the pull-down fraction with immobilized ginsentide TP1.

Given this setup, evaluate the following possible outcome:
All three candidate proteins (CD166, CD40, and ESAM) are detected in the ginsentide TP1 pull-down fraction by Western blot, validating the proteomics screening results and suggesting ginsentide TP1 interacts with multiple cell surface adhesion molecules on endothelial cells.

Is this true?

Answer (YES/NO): YES